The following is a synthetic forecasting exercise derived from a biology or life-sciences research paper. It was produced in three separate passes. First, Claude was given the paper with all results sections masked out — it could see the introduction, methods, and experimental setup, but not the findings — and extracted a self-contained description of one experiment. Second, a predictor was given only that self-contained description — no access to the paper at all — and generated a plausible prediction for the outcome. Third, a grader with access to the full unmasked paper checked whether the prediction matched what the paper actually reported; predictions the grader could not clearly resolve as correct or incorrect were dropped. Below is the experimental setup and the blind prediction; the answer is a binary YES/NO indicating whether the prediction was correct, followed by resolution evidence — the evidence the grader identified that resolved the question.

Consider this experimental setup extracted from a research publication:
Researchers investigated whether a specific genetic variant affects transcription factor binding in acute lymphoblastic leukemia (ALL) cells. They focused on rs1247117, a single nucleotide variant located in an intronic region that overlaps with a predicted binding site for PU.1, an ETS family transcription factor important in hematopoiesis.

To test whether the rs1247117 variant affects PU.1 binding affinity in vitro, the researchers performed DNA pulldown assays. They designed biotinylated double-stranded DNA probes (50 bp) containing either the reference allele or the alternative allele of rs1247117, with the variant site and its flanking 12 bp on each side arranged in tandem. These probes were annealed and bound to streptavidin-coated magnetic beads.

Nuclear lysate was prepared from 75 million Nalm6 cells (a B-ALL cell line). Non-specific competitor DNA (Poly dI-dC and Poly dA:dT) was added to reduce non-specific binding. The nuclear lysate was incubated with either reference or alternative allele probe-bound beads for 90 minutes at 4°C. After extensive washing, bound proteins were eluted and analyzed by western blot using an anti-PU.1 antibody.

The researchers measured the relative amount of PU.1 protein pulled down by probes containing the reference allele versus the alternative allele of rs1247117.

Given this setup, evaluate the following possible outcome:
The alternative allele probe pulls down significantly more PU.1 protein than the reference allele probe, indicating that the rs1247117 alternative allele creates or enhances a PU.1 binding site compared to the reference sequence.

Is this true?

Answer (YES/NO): NO